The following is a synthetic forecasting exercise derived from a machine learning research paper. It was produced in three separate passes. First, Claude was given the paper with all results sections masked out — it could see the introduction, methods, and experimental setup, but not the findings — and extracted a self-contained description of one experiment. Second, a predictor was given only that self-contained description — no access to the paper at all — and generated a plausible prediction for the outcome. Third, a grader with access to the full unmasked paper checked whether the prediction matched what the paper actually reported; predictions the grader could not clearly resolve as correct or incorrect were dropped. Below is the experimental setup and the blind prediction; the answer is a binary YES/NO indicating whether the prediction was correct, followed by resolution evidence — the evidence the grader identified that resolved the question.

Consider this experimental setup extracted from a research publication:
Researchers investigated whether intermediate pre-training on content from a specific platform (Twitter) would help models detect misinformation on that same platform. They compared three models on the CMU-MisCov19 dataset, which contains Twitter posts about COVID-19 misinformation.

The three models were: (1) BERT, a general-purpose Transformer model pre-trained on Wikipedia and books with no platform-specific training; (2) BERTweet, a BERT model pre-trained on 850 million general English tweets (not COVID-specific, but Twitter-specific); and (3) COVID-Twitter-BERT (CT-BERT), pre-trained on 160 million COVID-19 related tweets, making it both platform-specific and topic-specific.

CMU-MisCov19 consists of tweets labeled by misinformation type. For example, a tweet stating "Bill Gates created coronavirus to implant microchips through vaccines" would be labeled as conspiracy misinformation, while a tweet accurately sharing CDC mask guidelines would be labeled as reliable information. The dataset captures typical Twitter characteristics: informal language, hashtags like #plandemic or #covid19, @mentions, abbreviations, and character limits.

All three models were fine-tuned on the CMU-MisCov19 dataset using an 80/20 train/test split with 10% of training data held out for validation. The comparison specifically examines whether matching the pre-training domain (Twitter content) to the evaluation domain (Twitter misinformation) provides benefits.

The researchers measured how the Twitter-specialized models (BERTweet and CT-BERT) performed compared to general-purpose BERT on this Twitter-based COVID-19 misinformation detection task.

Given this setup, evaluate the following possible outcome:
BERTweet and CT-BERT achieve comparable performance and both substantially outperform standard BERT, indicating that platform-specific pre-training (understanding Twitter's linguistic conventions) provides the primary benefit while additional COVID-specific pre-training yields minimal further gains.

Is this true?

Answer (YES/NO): NO